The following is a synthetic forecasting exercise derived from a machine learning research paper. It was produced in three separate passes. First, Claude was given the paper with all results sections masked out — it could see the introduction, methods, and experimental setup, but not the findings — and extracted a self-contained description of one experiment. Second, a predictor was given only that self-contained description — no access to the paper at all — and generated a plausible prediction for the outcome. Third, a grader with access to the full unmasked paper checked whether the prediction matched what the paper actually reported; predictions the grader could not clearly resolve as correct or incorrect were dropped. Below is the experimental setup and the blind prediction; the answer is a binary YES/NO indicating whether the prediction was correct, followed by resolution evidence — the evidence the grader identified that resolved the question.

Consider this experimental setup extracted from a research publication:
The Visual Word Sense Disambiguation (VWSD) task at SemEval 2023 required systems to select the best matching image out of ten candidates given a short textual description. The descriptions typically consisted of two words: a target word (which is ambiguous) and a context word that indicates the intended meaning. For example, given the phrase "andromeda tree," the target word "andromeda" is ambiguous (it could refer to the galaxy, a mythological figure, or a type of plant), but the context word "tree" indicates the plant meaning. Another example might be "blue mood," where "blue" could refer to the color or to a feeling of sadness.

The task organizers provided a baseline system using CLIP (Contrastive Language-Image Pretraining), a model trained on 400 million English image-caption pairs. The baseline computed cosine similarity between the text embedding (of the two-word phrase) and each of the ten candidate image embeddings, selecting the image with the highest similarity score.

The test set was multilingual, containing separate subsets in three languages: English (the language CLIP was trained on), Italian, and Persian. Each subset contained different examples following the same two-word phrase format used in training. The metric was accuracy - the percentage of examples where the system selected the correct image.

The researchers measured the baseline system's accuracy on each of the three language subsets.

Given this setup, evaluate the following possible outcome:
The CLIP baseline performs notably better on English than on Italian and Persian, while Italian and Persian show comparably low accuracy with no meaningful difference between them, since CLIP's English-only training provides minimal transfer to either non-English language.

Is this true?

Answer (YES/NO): NO